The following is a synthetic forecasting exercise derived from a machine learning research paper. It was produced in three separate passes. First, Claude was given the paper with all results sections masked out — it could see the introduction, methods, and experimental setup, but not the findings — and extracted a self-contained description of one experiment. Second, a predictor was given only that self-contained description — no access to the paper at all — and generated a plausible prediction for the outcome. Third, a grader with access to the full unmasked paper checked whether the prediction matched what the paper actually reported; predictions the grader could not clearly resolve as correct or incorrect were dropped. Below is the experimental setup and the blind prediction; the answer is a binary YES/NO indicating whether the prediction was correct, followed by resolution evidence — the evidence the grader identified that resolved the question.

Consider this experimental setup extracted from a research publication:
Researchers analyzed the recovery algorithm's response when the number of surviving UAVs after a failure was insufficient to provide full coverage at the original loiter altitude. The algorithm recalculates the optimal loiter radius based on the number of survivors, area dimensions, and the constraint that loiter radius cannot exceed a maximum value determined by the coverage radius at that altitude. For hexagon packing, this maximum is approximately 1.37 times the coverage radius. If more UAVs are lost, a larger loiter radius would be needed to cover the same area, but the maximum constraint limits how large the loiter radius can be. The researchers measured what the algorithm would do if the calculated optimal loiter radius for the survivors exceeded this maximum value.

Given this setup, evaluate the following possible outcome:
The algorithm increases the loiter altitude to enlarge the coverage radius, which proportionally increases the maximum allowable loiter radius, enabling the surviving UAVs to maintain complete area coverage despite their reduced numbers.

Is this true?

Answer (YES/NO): NO